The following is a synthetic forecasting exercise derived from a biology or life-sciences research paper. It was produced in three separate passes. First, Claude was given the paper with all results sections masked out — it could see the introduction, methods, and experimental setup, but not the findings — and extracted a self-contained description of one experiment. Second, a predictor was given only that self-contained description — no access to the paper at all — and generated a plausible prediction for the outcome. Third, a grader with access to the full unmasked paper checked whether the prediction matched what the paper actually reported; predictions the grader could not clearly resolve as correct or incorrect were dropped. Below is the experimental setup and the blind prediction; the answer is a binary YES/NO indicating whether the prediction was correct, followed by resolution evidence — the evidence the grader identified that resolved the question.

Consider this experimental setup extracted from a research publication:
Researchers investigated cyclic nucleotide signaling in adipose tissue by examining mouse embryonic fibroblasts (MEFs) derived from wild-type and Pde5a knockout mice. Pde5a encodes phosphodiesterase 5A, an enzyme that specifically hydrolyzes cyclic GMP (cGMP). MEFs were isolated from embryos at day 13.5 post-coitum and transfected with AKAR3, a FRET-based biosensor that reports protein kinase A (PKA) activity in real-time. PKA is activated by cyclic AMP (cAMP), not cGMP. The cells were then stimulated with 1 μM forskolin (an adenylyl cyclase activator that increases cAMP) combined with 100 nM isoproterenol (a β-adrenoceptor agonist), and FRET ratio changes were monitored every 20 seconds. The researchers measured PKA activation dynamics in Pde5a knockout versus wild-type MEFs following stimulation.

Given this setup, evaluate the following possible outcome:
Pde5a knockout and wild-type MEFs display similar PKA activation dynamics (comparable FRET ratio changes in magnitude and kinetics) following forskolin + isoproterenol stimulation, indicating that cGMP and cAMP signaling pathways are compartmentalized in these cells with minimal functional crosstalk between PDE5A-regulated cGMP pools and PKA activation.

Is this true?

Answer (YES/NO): NO